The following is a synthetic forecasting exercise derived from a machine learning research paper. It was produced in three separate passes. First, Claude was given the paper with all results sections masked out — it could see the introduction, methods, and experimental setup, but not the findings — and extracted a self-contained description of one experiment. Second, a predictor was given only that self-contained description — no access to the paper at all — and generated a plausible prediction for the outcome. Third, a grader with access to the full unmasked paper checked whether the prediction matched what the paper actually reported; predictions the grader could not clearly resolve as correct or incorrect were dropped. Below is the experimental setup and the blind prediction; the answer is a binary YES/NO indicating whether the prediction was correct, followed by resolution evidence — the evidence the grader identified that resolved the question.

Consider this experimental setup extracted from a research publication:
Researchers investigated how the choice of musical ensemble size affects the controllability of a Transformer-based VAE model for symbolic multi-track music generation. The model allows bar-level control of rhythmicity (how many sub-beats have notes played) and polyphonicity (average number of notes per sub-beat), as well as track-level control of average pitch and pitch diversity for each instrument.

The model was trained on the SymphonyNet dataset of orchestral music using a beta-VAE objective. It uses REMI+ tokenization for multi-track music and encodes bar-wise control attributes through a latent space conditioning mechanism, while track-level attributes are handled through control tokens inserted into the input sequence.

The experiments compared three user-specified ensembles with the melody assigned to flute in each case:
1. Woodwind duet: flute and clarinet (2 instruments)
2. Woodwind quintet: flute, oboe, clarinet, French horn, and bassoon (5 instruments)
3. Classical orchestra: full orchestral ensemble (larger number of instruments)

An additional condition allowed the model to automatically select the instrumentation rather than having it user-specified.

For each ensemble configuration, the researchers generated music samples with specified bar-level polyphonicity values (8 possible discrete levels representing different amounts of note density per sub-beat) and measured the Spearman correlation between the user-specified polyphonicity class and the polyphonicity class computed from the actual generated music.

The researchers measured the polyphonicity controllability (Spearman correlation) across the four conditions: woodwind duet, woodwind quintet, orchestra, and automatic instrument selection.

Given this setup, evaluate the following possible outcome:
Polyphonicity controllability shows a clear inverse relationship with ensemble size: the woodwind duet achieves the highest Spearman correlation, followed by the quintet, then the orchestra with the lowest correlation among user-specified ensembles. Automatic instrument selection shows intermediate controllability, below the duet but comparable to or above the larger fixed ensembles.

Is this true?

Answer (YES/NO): NO